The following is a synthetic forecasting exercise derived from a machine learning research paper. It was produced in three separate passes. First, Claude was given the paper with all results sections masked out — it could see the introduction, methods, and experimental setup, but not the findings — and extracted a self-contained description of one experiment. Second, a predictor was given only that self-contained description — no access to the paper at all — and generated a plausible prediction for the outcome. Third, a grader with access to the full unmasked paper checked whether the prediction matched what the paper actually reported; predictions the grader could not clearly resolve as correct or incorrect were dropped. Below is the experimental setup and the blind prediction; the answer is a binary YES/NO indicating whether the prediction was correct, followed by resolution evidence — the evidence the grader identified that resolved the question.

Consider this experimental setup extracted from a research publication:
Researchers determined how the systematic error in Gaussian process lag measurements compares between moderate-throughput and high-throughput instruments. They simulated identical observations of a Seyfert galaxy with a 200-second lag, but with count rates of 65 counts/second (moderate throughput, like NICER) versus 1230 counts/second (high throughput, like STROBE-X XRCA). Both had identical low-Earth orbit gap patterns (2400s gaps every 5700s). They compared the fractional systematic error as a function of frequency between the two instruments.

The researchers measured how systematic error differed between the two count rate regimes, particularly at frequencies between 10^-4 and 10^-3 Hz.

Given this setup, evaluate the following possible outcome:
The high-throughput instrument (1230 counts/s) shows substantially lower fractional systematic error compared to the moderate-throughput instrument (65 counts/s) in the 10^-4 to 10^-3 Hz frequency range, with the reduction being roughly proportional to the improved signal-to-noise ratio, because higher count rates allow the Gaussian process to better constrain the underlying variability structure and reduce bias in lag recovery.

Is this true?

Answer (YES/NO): NO